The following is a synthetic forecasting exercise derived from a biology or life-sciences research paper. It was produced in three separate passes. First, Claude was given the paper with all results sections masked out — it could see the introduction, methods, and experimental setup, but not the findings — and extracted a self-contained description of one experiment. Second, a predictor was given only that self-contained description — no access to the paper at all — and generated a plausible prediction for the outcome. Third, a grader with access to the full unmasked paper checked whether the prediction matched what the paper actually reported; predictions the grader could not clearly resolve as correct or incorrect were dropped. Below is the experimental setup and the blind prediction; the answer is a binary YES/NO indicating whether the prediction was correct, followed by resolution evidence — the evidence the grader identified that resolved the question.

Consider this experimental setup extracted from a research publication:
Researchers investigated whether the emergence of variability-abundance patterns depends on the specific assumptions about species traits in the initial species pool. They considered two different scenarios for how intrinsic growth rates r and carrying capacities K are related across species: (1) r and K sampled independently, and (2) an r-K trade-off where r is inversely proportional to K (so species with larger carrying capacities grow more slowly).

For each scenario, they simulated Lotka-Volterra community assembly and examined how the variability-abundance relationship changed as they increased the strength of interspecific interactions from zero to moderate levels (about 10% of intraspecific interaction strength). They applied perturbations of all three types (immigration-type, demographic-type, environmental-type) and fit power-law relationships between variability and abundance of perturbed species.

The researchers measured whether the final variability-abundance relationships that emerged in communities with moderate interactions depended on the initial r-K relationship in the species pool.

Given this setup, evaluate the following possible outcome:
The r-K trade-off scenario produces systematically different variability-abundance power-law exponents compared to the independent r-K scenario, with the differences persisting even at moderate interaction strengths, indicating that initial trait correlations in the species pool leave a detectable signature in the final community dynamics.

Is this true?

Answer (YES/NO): NO